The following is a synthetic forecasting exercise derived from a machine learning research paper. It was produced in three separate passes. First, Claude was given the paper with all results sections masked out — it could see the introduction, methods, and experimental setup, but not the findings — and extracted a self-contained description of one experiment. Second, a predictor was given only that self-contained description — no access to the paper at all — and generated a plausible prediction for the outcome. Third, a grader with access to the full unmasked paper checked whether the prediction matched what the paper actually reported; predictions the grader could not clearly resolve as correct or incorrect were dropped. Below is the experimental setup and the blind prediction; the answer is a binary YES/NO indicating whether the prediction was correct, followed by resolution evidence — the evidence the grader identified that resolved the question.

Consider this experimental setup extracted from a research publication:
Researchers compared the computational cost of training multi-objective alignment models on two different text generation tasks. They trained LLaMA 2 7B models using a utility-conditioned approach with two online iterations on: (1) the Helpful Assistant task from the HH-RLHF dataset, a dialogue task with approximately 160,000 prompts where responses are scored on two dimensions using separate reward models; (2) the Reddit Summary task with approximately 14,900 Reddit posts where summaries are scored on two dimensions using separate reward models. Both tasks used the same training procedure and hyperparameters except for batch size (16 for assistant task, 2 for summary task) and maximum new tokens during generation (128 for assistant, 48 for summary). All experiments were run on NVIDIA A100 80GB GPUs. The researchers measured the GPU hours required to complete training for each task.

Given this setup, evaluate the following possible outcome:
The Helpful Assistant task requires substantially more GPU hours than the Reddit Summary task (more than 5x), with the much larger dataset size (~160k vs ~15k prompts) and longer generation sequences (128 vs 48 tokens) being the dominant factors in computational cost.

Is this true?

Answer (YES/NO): NO